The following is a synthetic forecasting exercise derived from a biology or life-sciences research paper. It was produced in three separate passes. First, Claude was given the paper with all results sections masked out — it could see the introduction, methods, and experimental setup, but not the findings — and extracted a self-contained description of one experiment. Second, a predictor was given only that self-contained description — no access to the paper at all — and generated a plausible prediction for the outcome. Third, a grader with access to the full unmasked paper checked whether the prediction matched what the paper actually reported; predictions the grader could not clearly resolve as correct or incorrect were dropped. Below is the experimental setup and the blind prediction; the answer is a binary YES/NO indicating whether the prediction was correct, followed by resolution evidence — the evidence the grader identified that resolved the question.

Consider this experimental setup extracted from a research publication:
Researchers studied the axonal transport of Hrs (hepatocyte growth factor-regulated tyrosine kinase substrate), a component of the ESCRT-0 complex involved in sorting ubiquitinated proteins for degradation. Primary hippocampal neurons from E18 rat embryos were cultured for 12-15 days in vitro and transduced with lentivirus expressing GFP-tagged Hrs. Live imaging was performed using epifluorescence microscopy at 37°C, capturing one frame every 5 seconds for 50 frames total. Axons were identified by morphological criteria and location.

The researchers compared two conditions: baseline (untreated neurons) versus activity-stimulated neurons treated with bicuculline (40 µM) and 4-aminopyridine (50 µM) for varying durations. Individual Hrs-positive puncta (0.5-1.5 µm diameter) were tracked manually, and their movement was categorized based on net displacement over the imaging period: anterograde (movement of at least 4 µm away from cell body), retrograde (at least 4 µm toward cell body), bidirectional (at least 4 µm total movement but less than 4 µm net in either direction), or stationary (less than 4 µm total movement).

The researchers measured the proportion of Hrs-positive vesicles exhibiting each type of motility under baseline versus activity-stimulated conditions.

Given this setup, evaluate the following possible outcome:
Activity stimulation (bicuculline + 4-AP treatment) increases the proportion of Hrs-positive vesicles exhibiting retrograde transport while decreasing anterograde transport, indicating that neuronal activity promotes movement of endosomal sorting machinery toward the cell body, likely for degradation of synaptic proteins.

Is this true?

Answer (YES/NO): NO